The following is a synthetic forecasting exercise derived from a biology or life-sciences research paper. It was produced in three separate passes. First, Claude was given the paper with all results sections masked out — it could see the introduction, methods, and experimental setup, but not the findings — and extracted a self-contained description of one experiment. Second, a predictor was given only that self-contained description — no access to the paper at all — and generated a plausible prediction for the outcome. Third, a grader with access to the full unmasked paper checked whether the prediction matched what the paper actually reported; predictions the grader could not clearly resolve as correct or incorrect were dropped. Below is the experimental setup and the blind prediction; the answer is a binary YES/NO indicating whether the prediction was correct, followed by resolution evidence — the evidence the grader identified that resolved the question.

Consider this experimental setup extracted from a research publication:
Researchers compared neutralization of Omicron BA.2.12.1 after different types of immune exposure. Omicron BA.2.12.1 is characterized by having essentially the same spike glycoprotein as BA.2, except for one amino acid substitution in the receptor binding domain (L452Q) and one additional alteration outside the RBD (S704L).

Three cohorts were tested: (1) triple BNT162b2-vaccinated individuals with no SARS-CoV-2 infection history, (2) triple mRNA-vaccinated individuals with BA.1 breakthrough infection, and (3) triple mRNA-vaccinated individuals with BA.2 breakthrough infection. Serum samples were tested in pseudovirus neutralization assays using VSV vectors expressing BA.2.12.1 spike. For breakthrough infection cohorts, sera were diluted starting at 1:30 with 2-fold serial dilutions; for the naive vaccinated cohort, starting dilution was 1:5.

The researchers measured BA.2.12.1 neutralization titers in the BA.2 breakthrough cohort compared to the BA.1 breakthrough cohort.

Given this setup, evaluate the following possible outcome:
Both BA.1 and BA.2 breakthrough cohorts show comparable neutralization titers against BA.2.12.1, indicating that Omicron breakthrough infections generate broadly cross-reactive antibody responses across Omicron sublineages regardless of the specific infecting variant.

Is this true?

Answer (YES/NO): NO